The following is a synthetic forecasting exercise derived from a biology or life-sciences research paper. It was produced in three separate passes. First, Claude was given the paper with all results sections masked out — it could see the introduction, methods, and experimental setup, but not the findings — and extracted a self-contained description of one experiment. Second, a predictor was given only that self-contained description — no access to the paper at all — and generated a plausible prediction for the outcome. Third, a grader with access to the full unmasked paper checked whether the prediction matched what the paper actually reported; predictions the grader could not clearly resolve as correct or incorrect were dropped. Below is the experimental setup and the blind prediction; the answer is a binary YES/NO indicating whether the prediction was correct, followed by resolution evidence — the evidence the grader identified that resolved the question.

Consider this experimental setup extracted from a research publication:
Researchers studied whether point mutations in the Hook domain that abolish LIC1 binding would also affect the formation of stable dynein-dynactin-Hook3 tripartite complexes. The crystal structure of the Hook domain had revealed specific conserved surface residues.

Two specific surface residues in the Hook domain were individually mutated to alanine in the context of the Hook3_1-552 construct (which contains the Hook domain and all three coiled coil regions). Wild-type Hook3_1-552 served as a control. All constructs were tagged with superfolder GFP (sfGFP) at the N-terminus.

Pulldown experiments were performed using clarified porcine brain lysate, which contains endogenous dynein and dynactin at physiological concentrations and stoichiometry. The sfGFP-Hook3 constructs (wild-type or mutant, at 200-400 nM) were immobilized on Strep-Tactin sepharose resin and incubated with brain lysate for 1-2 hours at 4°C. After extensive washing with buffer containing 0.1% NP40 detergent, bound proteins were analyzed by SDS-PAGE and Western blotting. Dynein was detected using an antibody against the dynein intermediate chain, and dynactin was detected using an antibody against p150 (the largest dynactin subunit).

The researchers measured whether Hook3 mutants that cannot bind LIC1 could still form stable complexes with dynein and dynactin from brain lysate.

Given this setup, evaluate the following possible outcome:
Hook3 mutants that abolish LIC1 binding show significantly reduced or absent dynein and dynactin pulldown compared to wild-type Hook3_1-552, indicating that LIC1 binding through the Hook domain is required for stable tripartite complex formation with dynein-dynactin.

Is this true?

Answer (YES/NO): YES